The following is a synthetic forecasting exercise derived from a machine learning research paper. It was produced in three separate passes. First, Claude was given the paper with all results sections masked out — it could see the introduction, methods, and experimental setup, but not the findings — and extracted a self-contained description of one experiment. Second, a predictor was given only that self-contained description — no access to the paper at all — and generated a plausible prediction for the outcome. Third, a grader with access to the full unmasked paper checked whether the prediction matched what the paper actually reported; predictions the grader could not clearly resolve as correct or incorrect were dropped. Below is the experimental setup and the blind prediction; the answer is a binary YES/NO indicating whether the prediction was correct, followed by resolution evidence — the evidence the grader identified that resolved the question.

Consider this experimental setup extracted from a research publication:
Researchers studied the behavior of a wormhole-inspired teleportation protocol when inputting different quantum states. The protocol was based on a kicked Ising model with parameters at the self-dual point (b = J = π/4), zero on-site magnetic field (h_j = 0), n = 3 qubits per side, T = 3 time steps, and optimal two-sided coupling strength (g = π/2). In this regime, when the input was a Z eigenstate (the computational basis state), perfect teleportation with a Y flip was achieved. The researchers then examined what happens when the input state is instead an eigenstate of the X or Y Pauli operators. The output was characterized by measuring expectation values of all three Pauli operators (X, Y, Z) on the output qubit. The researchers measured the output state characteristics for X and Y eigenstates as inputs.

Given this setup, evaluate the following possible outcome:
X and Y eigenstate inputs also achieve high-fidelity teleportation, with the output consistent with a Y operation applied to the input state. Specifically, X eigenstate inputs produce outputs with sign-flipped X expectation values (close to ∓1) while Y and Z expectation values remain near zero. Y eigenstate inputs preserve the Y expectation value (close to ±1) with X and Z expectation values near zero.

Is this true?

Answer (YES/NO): NO